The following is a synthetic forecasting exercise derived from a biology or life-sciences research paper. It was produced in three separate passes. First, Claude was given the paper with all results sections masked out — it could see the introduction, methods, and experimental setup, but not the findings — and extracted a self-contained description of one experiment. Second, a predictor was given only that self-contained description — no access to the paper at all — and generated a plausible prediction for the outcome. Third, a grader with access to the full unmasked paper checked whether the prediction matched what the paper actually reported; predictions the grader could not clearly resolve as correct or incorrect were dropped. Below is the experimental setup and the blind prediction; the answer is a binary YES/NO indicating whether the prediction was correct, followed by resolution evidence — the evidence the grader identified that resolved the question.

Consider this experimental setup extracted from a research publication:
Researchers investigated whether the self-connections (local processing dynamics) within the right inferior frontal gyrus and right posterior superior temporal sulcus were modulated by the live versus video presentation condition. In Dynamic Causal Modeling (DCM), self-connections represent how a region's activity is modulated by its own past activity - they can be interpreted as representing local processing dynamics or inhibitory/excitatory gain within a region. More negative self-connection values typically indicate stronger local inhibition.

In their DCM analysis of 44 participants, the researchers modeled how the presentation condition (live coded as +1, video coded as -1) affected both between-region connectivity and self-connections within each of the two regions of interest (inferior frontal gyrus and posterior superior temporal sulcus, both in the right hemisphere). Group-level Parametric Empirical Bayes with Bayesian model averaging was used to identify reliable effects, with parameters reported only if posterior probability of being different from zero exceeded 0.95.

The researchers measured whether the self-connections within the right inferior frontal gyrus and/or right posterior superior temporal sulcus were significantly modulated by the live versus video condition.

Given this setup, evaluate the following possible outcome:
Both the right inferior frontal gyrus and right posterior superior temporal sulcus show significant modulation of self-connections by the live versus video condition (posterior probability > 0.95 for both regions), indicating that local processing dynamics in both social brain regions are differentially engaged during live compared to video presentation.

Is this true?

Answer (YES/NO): NO